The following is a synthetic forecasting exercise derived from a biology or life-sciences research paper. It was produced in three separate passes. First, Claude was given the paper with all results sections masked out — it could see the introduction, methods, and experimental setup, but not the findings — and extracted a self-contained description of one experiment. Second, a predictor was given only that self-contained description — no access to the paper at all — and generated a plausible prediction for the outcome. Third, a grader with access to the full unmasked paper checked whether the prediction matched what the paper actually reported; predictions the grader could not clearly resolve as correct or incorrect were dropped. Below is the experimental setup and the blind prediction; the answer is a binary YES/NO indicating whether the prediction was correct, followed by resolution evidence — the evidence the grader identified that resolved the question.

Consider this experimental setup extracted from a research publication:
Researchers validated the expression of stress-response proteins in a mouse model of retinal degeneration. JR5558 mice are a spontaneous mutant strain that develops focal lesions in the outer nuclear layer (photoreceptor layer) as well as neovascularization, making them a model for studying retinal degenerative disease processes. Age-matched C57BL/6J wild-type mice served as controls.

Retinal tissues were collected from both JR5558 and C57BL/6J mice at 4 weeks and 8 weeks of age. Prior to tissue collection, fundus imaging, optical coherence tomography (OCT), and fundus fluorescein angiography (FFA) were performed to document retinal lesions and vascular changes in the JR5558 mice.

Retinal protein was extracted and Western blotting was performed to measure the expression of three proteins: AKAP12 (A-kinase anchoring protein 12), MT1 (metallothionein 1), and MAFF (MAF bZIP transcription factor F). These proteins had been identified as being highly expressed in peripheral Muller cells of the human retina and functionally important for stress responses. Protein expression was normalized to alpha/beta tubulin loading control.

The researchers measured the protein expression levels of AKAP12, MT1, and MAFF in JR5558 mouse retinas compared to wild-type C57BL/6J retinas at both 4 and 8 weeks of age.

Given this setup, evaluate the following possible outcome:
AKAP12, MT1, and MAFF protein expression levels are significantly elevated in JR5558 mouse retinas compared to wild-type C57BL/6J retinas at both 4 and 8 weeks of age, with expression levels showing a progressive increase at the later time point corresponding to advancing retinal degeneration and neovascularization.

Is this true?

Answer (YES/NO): NO